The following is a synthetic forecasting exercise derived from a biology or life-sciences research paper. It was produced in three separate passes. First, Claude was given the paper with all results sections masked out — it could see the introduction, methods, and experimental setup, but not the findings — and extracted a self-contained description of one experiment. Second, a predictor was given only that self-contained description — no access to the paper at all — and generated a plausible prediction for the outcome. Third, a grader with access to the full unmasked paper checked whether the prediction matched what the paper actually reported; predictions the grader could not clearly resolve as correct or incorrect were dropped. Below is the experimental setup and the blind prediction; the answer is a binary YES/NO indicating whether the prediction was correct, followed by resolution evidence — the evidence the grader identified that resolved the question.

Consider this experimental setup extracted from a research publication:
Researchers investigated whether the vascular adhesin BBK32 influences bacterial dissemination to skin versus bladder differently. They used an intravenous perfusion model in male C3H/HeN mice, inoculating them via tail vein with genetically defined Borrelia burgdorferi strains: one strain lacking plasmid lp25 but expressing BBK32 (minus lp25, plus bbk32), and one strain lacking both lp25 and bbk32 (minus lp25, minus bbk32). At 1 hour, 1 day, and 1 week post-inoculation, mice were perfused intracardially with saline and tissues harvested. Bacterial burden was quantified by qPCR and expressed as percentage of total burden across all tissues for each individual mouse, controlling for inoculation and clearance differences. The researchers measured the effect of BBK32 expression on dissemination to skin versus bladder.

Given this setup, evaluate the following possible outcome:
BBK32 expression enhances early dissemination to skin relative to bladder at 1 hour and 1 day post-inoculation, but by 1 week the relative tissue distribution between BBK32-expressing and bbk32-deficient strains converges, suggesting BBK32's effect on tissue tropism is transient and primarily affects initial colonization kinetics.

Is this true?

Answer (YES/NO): NO